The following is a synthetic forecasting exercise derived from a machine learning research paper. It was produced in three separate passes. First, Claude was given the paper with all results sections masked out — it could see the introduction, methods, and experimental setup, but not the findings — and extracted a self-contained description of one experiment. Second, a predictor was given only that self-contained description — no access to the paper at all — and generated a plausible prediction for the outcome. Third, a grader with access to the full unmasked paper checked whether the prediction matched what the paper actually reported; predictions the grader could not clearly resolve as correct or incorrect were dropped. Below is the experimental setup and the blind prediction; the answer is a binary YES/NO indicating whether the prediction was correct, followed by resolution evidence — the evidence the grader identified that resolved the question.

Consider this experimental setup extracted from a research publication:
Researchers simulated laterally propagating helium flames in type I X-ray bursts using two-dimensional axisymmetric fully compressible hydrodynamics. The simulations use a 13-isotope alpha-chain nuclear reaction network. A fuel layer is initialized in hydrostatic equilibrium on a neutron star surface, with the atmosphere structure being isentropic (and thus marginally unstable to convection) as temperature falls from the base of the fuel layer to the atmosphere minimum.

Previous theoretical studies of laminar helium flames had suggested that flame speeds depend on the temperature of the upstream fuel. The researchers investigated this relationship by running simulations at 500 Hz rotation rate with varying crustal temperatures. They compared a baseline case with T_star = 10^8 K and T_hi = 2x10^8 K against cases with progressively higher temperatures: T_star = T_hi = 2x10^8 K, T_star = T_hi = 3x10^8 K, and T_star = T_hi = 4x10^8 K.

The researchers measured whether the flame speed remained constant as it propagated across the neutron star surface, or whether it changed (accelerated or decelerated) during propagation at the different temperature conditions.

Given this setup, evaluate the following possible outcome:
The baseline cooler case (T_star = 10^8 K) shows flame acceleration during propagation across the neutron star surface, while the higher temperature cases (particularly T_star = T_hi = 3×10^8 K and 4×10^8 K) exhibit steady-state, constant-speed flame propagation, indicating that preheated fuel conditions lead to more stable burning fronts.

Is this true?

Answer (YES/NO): NO